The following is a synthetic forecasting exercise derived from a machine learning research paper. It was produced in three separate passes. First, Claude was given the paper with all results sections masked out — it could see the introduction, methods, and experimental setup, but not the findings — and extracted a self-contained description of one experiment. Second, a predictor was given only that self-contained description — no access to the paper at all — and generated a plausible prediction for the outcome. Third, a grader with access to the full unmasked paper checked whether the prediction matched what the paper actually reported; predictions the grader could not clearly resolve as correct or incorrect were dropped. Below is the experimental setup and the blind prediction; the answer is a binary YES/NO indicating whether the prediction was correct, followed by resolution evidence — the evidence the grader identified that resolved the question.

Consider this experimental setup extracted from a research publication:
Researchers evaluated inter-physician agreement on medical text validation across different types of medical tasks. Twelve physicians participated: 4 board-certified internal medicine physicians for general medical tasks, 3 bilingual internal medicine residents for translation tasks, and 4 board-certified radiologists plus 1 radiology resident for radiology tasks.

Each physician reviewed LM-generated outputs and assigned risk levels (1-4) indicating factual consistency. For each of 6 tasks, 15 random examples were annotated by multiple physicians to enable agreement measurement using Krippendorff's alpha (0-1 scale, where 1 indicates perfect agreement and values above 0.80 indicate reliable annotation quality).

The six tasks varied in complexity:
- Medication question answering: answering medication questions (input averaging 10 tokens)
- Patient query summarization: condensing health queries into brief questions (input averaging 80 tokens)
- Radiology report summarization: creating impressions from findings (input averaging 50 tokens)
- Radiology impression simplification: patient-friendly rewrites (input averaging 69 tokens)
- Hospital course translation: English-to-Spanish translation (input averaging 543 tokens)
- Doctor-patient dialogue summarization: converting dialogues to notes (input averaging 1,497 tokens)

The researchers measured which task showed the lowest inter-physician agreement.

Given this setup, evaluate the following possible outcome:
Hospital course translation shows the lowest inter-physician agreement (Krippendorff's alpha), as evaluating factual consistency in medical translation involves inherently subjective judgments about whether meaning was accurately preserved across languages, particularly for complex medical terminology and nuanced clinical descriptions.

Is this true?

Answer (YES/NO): NO